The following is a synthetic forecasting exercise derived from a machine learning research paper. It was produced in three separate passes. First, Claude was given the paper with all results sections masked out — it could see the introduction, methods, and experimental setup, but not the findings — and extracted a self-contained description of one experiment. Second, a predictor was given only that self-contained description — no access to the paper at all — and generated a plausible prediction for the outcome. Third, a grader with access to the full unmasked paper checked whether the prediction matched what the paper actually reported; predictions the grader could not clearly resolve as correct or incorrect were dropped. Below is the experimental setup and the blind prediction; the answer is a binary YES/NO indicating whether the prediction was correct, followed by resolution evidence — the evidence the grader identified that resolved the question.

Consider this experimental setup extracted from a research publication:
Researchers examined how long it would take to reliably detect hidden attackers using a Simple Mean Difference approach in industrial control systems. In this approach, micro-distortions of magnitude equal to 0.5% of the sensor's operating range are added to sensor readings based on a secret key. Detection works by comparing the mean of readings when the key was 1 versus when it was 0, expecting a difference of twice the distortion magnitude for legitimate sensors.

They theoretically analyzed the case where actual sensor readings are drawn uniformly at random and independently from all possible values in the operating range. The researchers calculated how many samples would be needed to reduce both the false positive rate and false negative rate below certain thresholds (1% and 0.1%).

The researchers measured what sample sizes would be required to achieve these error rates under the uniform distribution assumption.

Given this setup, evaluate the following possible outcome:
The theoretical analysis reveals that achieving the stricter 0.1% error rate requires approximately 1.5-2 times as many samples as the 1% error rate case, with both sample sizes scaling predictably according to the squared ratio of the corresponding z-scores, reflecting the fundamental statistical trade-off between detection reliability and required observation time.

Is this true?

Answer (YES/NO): YES